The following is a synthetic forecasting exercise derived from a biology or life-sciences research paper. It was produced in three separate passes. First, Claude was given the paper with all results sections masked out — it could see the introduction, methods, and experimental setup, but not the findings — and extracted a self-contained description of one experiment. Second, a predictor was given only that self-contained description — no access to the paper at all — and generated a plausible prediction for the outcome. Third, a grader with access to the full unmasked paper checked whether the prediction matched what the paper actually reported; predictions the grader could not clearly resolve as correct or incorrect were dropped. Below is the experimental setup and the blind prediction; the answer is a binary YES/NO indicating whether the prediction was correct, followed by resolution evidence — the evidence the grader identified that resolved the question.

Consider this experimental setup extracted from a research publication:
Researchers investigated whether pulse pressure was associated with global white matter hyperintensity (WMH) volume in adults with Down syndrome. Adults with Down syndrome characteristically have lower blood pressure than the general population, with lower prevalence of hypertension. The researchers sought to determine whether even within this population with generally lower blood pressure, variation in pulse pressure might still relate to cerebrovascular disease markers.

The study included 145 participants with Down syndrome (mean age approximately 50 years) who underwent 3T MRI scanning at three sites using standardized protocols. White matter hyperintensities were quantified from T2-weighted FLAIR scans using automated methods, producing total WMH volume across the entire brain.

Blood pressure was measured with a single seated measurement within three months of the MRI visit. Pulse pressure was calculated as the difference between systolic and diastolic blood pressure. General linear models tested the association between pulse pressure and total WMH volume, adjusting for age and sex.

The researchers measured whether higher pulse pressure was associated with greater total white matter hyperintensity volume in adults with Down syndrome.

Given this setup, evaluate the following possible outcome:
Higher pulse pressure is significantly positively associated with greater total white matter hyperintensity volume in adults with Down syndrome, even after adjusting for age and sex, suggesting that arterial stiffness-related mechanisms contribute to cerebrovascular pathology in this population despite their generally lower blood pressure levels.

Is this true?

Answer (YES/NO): YES